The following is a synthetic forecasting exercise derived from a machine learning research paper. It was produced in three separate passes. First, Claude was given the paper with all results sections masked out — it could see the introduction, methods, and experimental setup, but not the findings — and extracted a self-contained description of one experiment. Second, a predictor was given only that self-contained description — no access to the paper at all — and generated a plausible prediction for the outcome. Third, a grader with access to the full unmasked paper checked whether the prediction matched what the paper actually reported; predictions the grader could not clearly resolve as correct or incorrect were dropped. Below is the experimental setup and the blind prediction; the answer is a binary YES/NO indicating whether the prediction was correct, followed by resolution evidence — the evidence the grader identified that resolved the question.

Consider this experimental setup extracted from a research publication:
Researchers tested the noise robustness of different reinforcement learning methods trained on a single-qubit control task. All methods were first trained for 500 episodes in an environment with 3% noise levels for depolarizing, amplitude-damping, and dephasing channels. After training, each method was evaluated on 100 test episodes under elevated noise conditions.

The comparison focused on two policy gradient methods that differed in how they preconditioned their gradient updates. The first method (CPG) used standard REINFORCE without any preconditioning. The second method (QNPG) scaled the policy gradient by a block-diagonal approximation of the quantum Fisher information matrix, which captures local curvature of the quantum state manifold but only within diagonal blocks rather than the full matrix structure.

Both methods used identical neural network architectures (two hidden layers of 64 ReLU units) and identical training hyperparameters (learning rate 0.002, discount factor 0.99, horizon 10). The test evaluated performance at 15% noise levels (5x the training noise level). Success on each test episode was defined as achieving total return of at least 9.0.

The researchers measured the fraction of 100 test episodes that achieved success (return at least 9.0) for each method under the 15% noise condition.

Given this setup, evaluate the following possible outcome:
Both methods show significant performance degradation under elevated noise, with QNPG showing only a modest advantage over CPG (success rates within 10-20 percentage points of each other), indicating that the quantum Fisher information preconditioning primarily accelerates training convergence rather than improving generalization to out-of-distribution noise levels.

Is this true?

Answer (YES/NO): NO